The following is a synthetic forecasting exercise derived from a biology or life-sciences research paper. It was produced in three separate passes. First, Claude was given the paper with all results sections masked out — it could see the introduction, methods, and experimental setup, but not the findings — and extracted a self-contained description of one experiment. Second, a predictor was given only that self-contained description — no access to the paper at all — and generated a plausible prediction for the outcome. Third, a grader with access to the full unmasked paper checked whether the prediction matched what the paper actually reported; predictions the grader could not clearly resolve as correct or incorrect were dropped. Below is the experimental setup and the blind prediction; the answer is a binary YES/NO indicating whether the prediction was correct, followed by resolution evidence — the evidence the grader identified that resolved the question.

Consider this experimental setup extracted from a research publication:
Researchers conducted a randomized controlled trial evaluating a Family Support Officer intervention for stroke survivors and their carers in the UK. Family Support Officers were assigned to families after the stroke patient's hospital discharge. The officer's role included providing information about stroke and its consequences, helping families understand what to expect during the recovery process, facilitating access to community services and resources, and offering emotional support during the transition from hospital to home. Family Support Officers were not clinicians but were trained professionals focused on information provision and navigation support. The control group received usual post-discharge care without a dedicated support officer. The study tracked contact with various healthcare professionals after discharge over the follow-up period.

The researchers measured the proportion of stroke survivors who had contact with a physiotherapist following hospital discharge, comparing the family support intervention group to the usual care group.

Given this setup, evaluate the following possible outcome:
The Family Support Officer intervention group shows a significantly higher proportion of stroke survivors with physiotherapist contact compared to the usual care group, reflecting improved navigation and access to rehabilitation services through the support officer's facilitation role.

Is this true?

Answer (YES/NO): NO